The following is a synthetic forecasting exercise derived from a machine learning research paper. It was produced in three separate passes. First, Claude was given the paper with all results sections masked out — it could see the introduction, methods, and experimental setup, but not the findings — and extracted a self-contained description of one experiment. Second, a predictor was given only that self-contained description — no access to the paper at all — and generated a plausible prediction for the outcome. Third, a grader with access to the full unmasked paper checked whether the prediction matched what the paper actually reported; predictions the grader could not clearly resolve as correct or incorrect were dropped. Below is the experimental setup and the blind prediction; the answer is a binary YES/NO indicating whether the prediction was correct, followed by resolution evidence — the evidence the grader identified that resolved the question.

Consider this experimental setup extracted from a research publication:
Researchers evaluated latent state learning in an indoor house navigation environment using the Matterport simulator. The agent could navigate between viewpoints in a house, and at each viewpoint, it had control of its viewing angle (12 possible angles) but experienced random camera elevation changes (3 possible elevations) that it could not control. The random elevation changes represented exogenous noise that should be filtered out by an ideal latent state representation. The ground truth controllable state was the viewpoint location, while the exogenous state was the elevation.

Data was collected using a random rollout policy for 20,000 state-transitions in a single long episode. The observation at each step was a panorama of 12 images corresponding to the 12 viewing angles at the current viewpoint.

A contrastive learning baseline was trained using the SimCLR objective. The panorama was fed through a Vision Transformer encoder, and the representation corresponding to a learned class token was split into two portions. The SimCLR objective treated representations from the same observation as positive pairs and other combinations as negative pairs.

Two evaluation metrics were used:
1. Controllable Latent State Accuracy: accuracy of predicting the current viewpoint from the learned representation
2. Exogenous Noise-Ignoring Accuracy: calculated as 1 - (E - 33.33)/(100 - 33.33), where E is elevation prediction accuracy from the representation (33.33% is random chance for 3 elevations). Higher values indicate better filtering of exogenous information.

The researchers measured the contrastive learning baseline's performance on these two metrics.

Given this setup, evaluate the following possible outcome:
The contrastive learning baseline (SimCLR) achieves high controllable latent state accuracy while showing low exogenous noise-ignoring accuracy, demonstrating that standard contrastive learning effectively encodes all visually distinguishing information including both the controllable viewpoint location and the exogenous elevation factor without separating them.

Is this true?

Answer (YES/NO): YES